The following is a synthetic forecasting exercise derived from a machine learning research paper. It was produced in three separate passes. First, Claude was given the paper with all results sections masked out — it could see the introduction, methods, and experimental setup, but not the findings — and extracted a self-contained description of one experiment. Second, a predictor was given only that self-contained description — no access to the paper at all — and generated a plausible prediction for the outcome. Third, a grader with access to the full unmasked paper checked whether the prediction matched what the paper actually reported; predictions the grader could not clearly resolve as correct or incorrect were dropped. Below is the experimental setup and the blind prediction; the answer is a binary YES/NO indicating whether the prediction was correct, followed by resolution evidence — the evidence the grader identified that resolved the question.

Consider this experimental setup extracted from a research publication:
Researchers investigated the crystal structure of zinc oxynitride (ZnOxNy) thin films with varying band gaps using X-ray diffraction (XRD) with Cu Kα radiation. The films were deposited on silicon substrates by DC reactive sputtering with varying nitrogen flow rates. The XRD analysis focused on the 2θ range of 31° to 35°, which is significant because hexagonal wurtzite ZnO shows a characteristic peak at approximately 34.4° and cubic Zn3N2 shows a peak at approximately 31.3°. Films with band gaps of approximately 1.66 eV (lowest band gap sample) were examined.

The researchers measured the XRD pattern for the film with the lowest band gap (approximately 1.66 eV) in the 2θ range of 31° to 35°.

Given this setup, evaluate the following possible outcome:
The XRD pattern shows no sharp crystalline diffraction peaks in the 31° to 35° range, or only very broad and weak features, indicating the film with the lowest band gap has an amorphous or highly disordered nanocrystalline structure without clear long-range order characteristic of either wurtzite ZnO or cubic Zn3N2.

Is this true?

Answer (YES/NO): NO